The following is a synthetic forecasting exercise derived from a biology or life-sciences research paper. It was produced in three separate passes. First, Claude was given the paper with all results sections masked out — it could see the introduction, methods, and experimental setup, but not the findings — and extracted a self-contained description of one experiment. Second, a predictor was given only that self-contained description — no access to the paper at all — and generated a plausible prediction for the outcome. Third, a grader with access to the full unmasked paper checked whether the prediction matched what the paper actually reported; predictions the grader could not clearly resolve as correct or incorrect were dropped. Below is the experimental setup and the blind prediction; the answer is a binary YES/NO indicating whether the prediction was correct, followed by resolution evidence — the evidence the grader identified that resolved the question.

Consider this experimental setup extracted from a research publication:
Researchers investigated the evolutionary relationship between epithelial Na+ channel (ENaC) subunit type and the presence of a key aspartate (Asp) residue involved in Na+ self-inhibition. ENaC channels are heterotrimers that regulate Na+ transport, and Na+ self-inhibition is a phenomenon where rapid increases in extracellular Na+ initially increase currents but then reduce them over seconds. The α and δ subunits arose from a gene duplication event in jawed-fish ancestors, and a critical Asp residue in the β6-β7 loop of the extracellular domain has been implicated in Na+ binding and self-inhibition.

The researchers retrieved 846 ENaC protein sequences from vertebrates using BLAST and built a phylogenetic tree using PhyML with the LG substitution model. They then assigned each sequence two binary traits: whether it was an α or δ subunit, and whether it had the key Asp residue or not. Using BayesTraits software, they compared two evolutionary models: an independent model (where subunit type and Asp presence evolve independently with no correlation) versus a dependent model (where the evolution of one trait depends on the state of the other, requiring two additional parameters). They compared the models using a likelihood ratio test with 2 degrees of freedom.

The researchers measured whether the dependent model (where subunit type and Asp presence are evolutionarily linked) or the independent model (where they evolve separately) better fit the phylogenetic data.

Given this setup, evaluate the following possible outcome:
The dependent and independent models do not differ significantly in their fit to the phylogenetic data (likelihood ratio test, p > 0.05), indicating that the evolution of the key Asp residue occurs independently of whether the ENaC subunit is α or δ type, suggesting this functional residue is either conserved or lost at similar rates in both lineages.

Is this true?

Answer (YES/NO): NO